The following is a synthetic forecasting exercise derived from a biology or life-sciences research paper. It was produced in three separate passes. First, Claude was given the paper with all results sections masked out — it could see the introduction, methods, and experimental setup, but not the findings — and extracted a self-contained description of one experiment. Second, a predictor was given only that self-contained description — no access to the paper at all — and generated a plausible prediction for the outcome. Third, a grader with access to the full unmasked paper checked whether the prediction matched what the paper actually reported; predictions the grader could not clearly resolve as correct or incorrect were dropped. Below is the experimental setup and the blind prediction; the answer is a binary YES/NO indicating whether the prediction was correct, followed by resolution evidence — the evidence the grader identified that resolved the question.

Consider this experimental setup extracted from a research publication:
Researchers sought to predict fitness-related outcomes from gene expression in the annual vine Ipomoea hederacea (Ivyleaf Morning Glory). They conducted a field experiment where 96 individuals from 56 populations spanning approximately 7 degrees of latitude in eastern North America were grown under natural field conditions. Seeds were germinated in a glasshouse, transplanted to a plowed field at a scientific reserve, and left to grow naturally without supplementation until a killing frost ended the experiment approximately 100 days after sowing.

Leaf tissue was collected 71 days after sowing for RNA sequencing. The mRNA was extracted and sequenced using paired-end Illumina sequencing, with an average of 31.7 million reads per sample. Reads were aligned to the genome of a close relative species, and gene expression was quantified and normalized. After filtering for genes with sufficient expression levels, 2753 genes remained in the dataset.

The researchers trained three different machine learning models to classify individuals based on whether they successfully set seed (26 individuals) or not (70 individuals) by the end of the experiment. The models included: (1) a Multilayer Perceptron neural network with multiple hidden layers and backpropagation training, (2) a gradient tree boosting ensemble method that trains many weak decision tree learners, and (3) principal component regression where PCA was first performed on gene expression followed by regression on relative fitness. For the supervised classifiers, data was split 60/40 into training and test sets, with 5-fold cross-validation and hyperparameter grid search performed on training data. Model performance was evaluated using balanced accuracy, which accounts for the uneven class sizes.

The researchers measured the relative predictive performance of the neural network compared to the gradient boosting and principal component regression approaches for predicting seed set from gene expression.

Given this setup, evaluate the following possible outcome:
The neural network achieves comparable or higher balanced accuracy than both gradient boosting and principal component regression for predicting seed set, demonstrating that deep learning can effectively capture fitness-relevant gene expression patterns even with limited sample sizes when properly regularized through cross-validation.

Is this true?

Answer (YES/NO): NO